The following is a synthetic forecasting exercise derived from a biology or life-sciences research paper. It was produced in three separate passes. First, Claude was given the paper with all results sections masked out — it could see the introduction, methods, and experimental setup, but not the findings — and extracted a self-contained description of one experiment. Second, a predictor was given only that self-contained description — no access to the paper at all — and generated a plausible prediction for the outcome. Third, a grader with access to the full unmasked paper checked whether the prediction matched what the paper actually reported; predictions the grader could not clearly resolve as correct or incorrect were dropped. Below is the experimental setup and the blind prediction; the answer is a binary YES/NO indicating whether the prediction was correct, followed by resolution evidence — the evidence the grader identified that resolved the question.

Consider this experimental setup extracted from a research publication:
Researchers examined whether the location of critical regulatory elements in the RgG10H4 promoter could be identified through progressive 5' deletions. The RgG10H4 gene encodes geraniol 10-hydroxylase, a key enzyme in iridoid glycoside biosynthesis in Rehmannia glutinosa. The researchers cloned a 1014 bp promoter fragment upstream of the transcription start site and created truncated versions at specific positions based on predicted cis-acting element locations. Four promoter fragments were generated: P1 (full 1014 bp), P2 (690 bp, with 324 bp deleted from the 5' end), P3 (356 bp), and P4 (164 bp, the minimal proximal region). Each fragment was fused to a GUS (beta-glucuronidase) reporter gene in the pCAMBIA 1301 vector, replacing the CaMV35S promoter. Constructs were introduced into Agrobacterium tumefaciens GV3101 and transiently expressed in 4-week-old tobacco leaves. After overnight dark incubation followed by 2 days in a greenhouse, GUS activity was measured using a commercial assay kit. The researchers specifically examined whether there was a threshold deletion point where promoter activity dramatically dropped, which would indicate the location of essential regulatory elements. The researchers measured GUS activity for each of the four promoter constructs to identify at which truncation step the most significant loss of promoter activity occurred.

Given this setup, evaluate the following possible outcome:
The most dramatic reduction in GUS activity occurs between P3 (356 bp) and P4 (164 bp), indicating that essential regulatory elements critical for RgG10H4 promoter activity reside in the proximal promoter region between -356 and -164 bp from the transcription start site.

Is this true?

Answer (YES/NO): NO